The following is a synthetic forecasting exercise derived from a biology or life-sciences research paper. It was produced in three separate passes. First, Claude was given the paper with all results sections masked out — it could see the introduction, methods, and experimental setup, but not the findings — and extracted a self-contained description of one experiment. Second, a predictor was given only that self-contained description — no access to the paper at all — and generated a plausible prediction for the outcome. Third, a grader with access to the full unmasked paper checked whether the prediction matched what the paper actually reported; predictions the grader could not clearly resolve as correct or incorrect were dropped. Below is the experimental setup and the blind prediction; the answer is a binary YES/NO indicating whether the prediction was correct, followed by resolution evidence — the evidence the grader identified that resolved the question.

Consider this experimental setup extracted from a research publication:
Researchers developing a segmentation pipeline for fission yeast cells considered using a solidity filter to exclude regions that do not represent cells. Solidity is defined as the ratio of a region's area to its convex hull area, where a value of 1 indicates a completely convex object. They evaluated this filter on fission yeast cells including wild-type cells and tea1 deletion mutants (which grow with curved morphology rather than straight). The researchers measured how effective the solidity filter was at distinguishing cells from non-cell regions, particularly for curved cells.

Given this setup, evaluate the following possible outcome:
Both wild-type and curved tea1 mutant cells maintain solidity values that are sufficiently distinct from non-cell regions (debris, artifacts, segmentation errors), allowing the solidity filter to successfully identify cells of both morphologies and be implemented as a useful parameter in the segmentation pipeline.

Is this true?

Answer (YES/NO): NO